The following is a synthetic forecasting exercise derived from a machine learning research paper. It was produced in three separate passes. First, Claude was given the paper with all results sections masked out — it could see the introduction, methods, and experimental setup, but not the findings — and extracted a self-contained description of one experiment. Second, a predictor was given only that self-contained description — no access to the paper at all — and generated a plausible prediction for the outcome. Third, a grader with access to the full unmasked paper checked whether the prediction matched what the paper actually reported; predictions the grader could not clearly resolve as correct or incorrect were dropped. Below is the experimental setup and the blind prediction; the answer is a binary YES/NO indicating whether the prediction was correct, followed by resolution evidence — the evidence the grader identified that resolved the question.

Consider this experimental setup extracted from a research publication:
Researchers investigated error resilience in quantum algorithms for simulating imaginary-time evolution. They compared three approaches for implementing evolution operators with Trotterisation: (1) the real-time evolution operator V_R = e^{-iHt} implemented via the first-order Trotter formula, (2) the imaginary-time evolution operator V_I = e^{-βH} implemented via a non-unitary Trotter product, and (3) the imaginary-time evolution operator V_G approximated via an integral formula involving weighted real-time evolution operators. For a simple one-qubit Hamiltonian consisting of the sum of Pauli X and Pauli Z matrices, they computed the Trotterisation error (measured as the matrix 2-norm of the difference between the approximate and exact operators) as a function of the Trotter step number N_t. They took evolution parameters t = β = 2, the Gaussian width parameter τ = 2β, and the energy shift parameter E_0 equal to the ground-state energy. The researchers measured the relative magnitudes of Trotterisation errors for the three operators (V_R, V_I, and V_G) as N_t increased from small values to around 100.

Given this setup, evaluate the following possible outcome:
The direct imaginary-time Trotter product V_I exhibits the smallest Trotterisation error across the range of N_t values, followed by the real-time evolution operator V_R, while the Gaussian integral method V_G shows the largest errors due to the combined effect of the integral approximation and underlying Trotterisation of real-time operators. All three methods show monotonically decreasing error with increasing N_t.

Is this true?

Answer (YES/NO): NO